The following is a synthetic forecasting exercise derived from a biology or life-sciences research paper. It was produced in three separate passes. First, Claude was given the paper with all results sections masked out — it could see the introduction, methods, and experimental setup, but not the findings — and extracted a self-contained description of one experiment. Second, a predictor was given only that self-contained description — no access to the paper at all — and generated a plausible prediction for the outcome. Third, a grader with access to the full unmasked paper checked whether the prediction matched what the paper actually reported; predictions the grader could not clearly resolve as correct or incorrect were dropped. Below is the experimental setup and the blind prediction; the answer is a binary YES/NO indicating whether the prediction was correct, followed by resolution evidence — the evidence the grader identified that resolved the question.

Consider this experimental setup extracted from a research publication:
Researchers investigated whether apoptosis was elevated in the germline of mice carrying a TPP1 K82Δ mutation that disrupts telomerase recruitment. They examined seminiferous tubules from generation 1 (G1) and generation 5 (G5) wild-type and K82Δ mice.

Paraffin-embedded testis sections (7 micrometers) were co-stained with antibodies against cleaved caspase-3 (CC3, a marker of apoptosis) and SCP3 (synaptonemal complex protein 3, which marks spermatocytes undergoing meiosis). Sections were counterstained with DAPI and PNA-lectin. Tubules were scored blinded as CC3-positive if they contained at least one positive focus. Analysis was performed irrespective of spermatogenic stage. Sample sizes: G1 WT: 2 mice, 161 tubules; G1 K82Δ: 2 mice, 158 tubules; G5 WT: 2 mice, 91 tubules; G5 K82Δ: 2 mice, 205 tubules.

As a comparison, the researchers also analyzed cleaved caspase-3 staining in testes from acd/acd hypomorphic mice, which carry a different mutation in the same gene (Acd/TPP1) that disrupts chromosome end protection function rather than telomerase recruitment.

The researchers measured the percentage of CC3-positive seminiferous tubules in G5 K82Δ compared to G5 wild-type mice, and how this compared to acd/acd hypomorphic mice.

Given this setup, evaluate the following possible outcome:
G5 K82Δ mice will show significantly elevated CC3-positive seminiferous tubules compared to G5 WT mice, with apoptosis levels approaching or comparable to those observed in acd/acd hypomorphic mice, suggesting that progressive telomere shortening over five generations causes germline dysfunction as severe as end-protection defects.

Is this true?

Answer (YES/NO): NO